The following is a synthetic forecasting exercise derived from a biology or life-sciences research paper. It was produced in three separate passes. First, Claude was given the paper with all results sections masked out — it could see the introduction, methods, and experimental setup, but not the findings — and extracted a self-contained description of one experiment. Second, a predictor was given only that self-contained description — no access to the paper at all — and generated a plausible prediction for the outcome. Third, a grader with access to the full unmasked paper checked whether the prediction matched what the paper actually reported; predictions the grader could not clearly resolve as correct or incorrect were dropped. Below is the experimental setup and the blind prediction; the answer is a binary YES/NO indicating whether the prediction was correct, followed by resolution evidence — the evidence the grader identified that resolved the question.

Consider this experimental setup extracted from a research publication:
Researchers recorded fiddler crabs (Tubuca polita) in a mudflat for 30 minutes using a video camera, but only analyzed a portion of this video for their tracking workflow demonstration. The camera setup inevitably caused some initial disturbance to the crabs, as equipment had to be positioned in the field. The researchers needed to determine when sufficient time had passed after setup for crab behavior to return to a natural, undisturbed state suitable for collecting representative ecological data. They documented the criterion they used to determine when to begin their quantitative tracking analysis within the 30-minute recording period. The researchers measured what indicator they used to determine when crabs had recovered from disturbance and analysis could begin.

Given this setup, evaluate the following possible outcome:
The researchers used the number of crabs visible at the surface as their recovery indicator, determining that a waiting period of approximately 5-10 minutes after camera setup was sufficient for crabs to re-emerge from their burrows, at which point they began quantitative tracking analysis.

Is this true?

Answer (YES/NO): NO